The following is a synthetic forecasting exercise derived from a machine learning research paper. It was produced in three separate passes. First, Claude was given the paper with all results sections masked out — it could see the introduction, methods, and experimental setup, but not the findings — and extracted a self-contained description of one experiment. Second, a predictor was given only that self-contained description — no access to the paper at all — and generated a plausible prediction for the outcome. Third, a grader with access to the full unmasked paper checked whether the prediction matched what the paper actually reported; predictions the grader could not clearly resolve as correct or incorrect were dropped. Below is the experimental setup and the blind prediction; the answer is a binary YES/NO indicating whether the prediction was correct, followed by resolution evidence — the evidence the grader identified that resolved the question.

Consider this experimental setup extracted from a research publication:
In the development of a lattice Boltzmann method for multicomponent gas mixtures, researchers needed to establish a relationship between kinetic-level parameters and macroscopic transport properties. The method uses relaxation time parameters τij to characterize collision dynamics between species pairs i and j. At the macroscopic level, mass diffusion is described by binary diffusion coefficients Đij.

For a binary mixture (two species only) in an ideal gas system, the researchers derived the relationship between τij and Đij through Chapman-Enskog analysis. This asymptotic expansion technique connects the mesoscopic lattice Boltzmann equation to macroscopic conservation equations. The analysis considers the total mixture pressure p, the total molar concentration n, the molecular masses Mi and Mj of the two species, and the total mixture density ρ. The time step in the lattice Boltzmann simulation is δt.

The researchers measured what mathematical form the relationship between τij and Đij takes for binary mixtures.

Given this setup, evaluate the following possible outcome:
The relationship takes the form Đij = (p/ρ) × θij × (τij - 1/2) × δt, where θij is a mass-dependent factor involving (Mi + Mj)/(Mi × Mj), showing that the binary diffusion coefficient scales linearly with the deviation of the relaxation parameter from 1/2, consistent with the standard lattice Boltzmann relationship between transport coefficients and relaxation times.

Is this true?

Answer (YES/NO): NO